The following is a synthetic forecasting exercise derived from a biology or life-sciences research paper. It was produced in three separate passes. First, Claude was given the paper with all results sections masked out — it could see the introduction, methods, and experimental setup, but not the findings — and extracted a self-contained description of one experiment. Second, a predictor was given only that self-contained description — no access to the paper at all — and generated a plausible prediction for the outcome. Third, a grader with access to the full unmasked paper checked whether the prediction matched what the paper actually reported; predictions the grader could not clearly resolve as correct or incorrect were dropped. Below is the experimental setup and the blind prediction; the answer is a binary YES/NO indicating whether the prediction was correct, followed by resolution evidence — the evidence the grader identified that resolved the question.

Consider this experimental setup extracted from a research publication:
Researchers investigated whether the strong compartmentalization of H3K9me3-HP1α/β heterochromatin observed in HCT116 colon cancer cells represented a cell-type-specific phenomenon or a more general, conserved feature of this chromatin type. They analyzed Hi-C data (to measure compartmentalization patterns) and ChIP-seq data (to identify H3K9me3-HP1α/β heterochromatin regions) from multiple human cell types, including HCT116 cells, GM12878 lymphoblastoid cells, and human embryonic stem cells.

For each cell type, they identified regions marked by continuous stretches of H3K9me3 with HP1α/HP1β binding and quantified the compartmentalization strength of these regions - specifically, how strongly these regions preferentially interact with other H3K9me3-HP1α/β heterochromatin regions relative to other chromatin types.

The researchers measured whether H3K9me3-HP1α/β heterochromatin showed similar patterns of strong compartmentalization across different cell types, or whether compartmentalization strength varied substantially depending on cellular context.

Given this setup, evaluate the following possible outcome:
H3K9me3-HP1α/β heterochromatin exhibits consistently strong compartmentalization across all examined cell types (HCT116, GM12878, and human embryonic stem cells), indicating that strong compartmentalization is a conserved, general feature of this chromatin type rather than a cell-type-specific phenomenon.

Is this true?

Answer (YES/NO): NO